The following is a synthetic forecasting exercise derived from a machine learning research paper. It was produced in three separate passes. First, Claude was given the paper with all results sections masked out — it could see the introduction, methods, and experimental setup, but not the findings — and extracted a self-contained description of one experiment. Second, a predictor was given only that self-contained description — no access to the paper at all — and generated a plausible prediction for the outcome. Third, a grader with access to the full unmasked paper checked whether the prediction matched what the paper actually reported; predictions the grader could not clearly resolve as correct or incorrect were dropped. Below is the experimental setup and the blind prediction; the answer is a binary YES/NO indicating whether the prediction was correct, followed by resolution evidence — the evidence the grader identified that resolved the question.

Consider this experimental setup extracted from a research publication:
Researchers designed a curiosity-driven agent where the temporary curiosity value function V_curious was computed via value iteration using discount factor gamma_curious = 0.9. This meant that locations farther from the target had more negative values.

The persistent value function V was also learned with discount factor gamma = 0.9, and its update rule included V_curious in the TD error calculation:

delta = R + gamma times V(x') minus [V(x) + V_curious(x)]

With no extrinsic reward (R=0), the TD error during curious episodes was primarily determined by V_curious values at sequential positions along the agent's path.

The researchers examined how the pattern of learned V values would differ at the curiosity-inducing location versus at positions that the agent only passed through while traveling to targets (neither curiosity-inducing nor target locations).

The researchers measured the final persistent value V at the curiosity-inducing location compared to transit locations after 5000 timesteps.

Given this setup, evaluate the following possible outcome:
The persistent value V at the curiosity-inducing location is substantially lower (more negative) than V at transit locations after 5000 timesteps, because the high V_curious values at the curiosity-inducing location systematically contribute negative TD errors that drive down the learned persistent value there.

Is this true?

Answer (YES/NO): NO